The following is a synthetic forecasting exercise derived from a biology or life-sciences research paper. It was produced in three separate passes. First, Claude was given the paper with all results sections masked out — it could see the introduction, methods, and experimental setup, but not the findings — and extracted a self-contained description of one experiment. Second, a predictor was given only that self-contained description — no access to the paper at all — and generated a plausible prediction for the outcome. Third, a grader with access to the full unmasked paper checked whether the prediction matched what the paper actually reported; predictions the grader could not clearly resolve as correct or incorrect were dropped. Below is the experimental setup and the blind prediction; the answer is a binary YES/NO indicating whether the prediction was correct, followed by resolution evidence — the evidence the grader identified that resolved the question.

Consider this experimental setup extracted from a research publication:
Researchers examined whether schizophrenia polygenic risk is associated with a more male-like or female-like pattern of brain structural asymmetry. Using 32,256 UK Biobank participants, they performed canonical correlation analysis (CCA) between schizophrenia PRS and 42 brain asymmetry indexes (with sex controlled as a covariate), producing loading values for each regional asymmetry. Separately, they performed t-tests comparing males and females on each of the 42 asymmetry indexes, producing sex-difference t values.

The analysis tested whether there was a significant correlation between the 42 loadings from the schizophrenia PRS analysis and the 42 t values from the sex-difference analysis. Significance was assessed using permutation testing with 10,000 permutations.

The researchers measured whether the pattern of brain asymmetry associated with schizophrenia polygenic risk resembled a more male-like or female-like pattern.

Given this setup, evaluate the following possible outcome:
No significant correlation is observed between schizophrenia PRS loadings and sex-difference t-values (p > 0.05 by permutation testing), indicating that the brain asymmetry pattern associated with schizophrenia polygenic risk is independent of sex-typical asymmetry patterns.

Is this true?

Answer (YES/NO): YES